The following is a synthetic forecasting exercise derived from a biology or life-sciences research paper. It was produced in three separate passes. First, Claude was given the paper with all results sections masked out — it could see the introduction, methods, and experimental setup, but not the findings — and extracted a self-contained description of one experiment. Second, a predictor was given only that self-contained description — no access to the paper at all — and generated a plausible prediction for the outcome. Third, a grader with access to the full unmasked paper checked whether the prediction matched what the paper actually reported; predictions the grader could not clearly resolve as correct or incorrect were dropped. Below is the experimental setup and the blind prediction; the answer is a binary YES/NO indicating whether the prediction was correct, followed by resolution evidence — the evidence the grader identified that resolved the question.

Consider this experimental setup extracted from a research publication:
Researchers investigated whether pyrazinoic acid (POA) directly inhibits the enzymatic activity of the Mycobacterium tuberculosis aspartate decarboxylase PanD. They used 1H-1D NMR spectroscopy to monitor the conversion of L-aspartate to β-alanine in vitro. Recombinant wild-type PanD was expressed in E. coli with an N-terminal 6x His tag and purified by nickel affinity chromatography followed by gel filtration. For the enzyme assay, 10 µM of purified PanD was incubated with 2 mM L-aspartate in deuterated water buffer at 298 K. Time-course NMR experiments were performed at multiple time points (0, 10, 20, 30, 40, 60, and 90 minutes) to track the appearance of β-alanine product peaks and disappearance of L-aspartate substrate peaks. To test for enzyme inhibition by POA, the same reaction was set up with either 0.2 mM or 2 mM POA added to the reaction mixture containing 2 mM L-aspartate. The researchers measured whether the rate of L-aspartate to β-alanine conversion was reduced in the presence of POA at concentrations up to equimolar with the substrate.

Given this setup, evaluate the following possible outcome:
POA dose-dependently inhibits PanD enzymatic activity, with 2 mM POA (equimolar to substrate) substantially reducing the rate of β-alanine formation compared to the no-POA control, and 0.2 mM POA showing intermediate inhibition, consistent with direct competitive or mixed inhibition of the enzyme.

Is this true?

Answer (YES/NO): NO